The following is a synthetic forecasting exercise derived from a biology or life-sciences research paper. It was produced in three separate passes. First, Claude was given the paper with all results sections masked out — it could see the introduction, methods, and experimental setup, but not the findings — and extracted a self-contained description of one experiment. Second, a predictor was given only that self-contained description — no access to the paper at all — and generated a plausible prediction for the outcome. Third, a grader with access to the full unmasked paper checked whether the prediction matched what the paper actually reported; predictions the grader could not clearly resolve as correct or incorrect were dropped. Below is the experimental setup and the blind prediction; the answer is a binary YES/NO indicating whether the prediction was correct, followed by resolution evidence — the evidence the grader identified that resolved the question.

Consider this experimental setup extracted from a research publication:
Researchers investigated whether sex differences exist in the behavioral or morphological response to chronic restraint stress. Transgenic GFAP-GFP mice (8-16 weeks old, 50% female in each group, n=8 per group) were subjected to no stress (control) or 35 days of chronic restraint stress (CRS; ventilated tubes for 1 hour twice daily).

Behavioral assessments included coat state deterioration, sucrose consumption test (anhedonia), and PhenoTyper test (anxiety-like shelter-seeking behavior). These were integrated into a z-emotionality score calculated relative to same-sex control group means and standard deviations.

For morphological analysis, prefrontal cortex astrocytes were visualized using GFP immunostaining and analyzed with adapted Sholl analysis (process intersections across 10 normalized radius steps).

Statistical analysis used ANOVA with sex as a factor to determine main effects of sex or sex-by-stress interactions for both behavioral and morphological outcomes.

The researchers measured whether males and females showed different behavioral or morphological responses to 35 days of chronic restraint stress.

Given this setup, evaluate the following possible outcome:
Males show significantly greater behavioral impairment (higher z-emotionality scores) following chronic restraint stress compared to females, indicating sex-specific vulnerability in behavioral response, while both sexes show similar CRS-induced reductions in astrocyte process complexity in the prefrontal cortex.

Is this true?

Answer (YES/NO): YES